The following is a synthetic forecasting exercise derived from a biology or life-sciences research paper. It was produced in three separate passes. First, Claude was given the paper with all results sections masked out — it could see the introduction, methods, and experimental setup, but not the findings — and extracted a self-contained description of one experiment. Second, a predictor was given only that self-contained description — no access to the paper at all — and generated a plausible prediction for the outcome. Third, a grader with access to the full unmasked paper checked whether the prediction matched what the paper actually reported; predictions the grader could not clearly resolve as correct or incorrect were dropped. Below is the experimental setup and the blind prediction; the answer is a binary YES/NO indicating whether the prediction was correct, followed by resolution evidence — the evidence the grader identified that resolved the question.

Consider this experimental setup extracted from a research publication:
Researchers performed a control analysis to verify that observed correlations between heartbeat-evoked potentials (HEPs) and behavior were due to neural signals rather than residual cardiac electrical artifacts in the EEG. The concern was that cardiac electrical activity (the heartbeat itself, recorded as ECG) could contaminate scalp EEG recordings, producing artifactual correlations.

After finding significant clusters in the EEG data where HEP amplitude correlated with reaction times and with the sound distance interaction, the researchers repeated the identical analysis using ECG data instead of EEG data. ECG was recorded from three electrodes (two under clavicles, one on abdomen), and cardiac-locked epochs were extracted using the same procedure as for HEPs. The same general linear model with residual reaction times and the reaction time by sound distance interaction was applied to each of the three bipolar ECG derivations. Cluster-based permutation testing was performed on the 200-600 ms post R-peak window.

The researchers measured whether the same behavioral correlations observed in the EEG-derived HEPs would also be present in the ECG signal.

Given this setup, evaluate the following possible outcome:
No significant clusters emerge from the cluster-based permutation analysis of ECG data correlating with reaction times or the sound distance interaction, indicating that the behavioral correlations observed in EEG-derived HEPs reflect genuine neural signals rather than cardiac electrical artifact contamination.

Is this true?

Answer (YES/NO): YES